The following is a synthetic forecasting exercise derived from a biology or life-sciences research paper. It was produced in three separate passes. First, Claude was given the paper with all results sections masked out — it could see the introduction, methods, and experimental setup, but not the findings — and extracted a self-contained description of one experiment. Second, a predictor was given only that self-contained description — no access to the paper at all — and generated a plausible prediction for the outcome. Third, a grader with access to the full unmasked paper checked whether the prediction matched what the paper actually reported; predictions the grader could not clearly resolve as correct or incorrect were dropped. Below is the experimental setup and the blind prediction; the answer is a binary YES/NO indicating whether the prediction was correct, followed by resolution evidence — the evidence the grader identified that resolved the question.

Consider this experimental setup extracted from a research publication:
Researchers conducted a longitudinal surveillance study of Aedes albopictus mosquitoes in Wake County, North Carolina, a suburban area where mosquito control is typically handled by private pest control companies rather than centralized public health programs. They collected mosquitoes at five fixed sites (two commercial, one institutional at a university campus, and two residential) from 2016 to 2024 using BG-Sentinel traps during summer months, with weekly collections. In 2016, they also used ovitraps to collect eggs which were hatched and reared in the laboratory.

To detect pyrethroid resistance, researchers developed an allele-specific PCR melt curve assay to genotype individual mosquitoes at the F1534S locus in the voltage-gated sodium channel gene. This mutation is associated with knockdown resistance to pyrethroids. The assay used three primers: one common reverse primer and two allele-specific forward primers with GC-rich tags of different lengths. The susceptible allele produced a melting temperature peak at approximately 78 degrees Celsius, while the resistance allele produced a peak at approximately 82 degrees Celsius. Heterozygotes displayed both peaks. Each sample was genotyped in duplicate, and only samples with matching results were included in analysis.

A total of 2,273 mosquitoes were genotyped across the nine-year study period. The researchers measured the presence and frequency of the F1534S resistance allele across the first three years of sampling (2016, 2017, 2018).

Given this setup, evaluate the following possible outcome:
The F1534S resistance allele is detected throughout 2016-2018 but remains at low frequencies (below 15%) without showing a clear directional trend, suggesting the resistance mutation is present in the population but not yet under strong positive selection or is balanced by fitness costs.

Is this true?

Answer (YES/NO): NO